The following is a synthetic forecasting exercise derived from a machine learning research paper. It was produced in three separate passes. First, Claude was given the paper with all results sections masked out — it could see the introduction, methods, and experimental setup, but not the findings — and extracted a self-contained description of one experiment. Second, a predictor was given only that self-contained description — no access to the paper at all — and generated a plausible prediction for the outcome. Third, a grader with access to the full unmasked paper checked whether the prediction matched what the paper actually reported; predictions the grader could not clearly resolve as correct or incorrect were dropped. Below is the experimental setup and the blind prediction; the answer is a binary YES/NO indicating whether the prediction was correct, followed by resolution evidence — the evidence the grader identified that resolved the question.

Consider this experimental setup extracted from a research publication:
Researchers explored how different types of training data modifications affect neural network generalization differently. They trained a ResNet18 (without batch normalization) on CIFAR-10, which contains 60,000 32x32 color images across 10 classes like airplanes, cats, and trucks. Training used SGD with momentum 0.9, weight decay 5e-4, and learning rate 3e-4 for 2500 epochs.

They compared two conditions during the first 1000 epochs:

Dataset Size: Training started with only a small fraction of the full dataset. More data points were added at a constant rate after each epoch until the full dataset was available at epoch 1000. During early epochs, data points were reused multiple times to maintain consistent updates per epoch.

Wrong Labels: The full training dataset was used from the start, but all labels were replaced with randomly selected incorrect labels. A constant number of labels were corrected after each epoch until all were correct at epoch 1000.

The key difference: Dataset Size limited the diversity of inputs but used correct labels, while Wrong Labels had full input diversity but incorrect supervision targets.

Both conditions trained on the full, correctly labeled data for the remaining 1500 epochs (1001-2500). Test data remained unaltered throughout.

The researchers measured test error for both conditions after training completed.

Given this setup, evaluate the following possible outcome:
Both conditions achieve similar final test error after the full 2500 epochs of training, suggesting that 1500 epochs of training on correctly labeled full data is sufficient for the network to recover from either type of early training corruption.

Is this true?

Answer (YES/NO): NO